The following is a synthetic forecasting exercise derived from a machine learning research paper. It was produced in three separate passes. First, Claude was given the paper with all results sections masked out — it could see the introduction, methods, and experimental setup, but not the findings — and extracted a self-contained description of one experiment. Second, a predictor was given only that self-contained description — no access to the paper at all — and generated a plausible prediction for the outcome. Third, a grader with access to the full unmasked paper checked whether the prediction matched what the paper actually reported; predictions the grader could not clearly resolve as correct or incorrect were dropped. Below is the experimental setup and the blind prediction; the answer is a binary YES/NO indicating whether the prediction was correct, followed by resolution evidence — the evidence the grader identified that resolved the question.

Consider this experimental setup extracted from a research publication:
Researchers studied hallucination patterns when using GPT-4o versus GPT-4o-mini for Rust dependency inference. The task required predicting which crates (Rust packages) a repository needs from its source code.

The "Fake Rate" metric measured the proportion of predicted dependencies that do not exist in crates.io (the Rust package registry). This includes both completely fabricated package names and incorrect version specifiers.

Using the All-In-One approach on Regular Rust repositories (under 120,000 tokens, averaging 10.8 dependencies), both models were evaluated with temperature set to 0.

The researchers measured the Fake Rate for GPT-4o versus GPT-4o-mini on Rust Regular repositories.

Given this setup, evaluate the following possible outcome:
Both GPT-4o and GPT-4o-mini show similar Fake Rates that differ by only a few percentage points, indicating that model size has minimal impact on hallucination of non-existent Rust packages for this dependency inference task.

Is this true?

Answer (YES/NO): YES